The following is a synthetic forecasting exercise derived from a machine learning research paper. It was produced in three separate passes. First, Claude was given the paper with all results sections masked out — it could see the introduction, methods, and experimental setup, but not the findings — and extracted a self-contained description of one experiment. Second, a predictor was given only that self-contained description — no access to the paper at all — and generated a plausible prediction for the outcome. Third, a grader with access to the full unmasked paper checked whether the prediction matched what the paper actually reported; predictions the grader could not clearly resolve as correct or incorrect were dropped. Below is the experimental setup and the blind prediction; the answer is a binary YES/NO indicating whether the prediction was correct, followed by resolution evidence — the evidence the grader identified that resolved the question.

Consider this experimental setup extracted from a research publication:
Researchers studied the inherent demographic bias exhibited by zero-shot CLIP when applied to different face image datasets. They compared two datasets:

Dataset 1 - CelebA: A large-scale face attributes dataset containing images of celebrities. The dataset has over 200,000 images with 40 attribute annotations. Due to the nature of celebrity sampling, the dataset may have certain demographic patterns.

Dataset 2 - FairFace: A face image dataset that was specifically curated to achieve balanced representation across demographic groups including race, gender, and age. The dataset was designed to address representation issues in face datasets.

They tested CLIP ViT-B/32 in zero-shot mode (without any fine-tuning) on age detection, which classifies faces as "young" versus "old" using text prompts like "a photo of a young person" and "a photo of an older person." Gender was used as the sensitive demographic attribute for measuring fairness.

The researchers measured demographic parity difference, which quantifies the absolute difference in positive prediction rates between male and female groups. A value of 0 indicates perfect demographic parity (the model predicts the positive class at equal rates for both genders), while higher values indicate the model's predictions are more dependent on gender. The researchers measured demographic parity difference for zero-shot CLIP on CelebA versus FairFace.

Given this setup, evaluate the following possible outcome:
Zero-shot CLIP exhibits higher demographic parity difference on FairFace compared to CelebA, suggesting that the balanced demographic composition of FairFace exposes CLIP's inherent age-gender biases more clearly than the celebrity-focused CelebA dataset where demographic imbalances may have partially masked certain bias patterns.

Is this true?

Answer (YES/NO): NO